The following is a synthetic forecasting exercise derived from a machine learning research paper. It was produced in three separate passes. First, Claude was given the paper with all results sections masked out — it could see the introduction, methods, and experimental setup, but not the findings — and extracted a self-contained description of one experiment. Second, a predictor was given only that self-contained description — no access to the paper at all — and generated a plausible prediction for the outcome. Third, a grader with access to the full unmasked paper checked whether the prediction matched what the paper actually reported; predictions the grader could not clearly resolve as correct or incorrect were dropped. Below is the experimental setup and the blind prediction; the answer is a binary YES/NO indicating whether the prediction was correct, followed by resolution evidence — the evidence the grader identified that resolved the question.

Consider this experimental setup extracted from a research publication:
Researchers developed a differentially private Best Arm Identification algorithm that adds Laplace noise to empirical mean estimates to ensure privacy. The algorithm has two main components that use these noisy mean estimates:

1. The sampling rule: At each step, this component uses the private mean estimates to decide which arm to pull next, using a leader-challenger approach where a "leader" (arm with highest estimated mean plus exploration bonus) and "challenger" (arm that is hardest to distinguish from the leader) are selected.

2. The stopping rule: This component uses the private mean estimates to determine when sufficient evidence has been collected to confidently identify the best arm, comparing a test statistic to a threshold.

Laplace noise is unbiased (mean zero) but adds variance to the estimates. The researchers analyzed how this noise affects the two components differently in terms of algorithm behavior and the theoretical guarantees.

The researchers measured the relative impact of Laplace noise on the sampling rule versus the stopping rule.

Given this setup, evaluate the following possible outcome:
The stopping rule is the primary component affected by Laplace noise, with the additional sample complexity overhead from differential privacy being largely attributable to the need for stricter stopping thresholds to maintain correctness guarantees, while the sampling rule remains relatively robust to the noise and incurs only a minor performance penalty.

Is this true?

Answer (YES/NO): YES